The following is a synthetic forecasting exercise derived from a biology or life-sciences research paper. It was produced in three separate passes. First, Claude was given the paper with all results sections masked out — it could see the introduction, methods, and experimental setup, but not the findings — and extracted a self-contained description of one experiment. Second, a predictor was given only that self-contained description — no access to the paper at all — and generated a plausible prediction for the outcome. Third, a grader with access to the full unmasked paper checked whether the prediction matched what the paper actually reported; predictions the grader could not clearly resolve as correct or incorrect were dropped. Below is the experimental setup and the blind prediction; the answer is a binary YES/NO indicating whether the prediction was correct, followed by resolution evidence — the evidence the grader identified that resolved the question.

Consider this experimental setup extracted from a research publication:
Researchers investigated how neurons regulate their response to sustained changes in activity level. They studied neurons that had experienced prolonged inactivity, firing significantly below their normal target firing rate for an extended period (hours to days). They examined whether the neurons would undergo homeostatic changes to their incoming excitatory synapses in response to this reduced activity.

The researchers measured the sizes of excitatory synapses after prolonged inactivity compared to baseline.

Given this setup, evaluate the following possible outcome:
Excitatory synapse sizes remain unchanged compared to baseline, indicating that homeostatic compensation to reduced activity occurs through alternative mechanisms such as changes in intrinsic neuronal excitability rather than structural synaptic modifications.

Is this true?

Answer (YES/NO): NO